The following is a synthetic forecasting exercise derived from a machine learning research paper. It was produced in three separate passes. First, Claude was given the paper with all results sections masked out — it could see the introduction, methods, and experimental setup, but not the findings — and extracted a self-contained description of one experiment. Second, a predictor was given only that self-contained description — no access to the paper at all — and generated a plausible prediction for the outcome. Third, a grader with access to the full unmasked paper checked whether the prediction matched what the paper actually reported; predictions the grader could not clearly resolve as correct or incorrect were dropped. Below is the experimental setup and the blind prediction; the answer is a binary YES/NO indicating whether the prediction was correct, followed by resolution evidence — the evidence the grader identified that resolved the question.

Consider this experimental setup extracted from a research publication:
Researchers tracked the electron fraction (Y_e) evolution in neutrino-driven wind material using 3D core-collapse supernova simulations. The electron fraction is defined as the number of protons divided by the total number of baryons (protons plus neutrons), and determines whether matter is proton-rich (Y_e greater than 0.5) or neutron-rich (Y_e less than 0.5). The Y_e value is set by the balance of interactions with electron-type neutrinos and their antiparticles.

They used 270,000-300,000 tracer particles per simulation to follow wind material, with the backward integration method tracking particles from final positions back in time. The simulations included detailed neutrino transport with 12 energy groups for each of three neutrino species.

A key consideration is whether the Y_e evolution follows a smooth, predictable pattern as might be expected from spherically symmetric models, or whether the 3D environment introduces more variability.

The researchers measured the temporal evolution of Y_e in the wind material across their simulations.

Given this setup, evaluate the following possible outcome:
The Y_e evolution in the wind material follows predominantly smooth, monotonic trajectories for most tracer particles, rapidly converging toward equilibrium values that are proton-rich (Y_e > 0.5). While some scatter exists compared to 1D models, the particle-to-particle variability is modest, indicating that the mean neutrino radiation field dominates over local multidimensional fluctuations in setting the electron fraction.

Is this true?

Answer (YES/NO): NO